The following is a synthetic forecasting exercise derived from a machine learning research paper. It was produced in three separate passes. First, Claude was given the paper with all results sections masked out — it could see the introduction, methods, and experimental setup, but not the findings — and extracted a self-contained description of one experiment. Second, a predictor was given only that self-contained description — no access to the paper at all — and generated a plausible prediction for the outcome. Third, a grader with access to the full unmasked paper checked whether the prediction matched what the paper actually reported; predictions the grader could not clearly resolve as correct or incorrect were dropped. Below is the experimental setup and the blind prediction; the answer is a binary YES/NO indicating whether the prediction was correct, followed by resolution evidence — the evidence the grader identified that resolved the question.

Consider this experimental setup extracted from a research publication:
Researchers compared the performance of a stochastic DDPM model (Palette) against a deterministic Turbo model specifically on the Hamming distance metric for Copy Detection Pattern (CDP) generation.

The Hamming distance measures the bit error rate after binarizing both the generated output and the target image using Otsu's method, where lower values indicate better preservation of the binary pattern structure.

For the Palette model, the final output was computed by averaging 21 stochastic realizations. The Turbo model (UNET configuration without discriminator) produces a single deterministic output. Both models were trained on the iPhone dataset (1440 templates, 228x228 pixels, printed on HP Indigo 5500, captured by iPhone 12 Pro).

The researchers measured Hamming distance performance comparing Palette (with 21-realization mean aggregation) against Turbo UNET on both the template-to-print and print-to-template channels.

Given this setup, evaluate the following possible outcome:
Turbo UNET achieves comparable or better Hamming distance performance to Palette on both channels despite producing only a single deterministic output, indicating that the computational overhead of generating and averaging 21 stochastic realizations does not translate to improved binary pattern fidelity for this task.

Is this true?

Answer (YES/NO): YES